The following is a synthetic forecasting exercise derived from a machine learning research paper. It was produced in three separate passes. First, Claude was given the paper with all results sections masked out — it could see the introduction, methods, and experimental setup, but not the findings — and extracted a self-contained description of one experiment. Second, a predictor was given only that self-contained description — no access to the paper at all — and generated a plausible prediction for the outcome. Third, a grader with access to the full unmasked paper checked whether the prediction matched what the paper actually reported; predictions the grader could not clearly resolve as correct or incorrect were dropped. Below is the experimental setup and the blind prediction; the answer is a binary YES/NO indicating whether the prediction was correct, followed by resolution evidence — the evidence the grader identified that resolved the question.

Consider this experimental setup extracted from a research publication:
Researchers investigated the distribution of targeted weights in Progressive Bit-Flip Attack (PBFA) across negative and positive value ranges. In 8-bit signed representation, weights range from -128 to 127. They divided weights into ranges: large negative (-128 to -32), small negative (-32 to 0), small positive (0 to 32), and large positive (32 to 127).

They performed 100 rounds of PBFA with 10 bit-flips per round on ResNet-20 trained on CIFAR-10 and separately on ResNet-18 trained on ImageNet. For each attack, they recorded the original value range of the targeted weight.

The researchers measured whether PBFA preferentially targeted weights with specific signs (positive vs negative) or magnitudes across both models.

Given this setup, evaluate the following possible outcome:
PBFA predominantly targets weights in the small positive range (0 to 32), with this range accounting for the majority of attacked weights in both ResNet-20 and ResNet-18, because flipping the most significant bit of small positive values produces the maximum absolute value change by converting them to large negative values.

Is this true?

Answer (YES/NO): NO